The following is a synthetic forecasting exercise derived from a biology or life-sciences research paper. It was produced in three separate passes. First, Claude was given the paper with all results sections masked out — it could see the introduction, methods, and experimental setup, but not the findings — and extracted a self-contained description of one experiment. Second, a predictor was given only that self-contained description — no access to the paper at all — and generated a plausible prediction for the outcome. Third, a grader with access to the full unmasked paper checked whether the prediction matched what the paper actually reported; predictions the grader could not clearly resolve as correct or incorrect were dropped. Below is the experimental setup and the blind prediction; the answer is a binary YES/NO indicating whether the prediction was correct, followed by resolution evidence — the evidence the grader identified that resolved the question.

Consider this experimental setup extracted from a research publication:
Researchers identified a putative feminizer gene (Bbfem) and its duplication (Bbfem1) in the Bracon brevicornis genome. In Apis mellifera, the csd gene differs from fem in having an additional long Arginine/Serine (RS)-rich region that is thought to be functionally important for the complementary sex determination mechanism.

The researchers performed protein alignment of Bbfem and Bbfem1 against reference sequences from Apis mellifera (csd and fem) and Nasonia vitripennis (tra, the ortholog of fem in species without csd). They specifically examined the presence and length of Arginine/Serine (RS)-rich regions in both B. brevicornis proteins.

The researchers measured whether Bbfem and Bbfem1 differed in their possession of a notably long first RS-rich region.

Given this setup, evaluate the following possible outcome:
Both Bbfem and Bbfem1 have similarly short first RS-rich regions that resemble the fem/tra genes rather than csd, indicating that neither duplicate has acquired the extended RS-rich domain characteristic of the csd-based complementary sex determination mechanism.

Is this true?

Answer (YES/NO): NO